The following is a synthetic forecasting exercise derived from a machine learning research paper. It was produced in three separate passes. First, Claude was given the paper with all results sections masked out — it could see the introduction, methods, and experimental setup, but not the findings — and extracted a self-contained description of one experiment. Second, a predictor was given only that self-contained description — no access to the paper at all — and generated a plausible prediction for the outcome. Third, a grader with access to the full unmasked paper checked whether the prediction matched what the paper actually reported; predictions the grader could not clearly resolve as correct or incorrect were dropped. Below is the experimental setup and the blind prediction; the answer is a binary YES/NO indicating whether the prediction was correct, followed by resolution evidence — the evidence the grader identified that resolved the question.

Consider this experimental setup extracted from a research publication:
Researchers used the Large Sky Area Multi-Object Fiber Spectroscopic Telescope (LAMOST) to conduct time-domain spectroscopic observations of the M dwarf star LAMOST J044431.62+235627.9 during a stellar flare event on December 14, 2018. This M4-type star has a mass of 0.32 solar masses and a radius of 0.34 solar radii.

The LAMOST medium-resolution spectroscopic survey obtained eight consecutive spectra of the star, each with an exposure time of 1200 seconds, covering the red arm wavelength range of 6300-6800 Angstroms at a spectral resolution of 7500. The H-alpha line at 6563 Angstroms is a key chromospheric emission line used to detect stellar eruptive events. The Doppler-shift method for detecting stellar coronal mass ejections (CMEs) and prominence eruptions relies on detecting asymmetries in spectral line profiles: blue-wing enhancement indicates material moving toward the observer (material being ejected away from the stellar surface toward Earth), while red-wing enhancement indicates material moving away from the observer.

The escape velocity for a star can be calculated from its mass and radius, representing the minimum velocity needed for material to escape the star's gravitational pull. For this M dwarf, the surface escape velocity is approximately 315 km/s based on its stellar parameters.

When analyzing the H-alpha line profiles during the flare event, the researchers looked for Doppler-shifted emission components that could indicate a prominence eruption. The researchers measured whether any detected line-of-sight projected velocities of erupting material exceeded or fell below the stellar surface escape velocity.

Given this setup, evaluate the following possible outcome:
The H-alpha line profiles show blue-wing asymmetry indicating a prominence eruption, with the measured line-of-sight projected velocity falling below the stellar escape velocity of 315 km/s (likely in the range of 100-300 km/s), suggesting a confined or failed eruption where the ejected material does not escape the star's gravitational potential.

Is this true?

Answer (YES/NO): NO